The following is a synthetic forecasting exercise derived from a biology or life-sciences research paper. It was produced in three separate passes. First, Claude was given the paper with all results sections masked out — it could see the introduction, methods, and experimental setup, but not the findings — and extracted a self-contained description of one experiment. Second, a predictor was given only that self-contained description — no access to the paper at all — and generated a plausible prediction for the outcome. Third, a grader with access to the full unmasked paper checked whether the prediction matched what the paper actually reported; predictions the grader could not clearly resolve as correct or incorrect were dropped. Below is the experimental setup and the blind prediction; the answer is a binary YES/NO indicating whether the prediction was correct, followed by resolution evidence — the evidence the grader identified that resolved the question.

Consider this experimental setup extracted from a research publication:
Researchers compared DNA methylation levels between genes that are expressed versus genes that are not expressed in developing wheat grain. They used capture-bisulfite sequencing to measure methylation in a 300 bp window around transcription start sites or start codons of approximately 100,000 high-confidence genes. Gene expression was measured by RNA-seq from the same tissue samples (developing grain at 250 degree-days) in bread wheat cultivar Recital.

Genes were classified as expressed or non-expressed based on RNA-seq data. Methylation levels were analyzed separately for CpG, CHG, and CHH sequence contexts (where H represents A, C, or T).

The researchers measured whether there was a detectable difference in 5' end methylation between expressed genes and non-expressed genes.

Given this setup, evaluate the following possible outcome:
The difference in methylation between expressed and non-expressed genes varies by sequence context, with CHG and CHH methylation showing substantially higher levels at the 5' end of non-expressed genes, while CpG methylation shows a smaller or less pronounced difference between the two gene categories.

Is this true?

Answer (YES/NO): NO